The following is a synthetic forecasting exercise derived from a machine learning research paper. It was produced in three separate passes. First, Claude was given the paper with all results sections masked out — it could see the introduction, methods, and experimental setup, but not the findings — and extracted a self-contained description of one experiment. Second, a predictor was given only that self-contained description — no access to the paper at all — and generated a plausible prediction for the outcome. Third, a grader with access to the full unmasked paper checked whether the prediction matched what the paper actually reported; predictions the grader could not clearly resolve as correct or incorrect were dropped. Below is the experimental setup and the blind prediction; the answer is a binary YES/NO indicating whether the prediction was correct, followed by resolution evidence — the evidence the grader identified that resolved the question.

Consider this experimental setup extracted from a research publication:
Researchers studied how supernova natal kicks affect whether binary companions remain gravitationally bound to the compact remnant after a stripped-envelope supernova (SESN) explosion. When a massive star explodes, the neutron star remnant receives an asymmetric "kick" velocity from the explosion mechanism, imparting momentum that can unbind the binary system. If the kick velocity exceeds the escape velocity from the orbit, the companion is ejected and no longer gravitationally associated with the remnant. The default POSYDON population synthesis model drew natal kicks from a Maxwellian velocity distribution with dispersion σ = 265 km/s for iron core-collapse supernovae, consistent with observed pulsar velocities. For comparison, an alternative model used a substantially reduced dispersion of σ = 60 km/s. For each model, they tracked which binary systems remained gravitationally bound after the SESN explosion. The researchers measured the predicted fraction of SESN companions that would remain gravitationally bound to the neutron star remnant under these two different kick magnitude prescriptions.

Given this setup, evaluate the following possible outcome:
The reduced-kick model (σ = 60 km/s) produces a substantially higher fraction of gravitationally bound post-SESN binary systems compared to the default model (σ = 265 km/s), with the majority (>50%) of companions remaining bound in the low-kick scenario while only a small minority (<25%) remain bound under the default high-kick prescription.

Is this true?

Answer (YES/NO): NO